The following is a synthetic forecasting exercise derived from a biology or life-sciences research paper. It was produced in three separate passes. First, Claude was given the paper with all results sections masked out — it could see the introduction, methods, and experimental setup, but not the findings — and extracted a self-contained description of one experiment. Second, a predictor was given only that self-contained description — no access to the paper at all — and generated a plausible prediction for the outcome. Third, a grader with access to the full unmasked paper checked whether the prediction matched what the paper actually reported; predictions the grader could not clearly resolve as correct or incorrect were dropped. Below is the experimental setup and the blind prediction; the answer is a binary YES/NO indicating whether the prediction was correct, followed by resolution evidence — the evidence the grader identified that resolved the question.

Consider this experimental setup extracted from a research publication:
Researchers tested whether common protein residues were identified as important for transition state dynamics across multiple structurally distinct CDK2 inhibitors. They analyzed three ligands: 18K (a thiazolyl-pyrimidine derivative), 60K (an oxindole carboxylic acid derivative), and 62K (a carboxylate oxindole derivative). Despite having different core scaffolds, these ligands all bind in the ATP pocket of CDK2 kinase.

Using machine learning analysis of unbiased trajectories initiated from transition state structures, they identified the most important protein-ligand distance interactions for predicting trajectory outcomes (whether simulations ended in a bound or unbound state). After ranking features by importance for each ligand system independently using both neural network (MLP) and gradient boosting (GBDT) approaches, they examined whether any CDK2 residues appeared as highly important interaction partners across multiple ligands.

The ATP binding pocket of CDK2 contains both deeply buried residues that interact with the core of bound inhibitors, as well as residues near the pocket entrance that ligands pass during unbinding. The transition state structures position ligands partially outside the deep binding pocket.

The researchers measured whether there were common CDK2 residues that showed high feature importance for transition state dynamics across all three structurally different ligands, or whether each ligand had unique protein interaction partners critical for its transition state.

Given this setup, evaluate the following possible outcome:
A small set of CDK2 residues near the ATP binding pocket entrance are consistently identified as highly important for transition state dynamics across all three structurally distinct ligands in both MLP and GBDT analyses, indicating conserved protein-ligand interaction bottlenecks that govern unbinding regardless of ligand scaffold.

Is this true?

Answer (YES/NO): YES